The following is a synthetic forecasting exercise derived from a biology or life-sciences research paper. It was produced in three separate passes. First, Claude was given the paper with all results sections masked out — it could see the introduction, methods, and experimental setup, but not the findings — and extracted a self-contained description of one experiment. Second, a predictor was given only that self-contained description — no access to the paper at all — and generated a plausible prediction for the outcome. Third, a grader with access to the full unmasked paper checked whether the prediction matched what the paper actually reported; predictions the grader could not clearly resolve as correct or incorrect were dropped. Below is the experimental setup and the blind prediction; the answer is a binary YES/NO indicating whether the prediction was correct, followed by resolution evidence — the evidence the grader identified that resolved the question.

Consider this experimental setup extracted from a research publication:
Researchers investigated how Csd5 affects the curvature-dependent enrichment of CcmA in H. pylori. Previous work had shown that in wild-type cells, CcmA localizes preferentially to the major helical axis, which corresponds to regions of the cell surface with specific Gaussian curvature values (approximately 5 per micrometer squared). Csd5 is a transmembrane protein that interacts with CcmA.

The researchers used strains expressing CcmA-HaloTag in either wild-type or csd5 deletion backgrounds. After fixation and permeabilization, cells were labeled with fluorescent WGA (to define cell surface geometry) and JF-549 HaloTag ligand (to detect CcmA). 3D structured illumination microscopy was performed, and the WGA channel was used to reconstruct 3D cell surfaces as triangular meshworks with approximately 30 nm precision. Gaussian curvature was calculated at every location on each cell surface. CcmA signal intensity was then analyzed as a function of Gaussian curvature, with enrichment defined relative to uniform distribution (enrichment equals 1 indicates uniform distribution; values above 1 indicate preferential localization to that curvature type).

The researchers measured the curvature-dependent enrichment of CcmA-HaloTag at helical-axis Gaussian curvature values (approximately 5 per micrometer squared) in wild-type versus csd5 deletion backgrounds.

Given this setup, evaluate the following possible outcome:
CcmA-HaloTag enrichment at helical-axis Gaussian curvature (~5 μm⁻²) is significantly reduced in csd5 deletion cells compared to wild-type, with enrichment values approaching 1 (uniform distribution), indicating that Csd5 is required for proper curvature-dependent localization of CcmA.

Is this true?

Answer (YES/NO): NO